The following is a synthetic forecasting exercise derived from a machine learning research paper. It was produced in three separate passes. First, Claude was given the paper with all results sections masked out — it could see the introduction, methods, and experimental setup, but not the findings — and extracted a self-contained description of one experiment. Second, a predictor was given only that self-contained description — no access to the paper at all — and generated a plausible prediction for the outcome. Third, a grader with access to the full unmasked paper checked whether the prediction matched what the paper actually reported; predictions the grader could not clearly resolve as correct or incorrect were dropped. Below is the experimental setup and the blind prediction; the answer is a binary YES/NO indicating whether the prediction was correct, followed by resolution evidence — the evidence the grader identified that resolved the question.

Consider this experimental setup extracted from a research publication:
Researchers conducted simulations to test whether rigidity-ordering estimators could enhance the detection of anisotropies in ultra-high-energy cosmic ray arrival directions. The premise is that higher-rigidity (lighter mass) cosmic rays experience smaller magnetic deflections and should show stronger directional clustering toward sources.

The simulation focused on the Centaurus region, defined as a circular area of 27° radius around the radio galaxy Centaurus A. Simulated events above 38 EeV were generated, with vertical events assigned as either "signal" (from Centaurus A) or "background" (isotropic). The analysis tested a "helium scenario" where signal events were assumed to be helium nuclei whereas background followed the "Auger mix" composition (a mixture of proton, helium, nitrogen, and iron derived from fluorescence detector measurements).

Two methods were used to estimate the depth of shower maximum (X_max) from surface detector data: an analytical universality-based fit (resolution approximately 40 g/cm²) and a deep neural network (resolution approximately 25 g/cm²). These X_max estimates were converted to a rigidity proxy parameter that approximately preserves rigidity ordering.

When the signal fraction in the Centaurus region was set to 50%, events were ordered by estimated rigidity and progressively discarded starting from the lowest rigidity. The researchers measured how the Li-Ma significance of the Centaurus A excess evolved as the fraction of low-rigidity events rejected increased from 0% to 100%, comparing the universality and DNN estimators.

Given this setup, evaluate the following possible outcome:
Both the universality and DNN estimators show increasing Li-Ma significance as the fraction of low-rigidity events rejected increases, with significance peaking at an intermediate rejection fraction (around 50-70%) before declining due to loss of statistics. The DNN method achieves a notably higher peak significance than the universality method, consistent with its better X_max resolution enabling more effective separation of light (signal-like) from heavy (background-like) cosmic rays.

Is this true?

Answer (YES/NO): NO